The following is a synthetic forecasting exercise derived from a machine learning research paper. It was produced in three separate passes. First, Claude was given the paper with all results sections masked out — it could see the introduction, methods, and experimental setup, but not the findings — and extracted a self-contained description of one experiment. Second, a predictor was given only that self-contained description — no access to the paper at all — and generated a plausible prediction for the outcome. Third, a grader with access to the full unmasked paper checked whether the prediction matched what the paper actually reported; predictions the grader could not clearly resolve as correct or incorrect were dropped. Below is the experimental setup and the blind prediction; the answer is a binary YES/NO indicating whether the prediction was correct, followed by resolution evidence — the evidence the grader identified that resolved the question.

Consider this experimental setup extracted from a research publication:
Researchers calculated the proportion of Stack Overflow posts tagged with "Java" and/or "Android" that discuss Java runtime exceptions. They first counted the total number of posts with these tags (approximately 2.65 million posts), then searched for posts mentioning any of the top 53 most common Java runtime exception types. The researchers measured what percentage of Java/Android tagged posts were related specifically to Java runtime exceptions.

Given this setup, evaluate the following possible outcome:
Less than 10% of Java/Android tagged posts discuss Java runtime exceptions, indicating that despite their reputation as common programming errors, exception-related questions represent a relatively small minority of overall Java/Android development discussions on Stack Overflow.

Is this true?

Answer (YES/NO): NO